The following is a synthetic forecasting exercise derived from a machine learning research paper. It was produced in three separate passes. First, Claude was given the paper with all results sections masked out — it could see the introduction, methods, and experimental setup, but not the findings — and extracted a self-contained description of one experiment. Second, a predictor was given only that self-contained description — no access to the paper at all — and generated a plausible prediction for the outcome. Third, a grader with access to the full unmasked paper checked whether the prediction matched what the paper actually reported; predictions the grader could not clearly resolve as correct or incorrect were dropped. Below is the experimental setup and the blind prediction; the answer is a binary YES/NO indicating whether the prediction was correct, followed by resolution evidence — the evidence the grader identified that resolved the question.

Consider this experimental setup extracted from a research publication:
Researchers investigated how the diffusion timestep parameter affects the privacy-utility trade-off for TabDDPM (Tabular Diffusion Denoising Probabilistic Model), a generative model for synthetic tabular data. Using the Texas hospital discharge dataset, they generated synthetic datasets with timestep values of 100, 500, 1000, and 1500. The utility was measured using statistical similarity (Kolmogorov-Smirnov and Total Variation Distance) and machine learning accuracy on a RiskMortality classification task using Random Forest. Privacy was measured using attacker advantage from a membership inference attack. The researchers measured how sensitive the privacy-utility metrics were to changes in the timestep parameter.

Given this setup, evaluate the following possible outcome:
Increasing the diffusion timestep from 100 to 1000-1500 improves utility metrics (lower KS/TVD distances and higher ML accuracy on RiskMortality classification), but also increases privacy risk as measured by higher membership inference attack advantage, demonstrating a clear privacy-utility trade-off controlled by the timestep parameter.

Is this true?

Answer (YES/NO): NO